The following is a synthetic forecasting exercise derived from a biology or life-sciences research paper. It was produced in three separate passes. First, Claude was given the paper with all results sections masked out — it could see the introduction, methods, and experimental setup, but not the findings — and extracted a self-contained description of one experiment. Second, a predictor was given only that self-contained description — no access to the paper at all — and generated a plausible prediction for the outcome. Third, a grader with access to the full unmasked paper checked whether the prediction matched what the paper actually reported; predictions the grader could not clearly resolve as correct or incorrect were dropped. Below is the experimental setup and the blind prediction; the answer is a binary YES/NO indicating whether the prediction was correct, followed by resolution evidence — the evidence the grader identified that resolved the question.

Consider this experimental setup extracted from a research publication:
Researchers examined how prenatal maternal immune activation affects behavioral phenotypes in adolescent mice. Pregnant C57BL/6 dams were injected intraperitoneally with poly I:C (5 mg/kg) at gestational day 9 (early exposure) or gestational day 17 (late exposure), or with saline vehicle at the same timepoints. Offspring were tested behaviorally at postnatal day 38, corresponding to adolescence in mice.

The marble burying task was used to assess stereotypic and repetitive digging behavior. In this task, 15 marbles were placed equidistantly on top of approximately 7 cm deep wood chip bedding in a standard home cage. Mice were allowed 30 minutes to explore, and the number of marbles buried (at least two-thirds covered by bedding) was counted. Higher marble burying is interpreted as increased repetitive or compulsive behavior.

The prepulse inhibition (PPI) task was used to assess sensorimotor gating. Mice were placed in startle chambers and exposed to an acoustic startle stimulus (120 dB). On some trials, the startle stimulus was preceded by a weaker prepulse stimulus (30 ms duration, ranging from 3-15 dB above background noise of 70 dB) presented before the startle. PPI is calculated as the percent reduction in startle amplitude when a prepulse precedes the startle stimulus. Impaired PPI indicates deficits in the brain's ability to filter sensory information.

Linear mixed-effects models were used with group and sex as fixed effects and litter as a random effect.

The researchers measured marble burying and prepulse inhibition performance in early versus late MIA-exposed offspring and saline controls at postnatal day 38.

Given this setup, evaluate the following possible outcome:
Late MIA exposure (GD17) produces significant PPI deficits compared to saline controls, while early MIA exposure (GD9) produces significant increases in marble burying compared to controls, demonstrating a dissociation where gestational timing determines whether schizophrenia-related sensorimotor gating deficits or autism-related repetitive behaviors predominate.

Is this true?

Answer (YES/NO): NO